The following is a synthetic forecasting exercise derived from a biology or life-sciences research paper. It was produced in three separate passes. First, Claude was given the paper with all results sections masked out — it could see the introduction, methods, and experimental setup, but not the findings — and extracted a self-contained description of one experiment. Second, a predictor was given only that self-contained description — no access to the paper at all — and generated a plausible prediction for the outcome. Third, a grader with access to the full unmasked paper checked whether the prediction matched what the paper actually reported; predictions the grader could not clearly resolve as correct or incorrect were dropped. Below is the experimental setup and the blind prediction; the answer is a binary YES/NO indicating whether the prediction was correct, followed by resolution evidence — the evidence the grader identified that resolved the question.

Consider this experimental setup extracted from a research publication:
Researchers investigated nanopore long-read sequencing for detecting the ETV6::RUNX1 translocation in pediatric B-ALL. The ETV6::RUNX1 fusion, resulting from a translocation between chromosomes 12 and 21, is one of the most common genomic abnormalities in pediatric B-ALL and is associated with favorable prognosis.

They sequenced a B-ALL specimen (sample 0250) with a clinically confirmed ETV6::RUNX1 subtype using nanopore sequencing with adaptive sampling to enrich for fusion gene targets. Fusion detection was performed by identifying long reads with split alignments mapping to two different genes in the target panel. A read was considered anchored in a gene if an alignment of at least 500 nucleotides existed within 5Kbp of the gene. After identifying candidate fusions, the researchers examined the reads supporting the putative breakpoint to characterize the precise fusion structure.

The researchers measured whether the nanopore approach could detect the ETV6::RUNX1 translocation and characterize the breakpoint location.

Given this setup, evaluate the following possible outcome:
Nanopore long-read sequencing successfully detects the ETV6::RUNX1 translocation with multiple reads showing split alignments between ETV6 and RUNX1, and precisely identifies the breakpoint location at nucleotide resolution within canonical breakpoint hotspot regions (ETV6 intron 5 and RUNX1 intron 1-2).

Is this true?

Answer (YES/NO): YES